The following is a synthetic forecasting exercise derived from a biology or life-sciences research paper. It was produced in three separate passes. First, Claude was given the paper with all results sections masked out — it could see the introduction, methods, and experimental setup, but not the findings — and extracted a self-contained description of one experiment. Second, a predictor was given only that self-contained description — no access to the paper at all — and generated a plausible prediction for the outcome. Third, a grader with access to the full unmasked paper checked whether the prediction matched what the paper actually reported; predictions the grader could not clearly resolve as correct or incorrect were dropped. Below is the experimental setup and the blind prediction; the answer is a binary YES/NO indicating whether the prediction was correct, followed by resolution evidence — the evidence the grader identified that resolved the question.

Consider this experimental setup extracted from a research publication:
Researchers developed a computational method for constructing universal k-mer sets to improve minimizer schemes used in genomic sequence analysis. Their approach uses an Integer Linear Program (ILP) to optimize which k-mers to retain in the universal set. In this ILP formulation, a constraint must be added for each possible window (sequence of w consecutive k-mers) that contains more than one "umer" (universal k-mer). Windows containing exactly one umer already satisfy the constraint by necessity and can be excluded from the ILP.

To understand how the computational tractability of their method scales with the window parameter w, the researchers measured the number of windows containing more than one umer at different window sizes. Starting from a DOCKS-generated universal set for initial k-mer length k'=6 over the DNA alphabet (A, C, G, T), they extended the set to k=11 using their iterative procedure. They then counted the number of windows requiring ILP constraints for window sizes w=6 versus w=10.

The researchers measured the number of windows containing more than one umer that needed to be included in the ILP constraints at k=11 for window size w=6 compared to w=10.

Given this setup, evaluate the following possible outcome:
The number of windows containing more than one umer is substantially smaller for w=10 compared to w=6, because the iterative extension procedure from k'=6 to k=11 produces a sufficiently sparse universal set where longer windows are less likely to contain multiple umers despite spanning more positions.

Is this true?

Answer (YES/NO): NO